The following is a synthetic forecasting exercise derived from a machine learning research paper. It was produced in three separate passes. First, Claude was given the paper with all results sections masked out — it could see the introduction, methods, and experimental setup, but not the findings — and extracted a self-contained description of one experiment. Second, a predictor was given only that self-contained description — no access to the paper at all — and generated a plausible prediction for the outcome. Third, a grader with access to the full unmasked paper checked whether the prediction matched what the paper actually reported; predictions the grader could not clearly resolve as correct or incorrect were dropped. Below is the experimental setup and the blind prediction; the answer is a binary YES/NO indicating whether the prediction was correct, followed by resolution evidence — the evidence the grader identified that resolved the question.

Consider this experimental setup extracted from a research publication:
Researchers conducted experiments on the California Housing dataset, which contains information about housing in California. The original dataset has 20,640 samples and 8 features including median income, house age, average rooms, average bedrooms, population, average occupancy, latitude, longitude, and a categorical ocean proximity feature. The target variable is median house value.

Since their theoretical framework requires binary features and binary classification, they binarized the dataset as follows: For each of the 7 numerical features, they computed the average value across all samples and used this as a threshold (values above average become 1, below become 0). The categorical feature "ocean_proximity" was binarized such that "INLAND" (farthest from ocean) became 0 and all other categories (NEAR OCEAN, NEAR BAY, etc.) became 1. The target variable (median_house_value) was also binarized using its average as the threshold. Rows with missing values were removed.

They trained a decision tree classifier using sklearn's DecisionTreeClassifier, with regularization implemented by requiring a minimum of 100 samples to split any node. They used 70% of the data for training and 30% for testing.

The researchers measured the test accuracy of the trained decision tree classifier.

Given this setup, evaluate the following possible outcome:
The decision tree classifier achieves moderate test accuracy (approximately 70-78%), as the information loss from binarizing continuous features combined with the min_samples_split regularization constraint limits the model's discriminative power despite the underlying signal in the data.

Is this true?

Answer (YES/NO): NO